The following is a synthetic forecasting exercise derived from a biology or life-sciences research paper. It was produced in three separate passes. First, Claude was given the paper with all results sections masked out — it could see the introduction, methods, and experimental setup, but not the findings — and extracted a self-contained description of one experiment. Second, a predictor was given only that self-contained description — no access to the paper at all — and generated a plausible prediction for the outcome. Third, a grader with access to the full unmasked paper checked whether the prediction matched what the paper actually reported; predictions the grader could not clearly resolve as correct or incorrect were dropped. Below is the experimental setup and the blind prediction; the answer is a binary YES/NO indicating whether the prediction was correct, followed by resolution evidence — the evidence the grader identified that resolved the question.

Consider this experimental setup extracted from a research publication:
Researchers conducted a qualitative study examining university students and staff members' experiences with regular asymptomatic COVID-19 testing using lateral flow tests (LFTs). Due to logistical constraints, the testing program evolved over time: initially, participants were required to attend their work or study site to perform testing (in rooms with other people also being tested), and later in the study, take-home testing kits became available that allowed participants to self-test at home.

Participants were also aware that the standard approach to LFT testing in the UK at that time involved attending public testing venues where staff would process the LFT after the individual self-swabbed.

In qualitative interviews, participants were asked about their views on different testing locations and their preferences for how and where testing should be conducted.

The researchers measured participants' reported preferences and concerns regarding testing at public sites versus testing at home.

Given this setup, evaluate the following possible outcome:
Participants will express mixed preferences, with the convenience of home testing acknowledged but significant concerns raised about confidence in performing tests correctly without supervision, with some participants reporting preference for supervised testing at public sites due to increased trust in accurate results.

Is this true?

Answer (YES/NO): NO